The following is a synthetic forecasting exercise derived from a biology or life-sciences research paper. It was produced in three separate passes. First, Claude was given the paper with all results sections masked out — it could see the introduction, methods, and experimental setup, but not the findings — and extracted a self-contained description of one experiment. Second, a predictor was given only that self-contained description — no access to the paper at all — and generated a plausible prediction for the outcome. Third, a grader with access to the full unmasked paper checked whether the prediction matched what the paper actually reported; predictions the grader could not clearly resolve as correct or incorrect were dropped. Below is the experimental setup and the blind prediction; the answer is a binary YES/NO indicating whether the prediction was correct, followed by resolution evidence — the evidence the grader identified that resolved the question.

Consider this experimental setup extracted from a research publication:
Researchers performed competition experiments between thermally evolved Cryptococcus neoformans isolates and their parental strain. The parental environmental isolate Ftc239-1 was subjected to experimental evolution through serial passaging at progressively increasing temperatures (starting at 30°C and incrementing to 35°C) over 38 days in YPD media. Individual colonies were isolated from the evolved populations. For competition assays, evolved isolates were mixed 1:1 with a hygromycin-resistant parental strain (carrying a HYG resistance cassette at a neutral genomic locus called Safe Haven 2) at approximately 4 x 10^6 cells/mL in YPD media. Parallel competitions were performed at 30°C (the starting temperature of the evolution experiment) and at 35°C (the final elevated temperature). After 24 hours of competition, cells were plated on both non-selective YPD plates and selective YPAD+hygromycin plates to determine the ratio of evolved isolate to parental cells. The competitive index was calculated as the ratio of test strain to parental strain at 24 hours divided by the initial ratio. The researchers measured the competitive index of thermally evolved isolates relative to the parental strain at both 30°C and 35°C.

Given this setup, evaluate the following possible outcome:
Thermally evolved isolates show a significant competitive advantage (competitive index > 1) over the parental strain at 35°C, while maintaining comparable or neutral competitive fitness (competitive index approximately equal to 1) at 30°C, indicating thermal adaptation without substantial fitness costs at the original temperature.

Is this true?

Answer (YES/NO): NO